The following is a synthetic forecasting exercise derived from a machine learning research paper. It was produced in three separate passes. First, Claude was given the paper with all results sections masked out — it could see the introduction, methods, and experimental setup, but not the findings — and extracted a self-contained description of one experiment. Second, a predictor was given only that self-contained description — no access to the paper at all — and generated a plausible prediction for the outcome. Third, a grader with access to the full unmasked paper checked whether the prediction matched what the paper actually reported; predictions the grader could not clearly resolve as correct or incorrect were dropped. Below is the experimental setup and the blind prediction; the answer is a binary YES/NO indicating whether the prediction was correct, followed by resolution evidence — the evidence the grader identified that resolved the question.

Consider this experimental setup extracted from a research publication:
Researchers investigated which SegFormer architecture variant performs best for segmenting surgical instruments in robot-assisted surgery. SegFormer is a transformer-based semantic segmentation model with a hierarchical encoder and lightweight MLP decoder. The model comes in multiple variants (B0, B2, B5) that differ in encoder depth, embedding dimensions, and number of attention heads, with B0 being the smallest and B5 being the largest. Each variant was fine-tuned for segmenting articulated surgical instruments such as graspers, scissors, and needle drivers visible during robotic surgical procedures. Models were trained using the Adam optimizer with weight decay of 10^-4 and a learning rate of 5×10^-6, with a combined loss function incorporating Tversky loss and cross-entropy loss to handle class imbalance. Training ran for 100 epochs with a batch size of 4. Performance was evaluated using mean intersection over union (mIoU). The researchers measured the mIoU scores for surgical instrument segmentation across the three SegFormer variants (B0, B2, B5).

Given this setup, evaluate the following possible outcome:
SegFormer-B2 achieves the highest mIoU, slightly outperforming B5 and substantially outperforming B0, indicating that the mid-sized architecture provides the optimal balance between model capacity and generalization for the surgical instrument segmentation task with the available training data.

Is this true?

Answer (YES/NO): NO